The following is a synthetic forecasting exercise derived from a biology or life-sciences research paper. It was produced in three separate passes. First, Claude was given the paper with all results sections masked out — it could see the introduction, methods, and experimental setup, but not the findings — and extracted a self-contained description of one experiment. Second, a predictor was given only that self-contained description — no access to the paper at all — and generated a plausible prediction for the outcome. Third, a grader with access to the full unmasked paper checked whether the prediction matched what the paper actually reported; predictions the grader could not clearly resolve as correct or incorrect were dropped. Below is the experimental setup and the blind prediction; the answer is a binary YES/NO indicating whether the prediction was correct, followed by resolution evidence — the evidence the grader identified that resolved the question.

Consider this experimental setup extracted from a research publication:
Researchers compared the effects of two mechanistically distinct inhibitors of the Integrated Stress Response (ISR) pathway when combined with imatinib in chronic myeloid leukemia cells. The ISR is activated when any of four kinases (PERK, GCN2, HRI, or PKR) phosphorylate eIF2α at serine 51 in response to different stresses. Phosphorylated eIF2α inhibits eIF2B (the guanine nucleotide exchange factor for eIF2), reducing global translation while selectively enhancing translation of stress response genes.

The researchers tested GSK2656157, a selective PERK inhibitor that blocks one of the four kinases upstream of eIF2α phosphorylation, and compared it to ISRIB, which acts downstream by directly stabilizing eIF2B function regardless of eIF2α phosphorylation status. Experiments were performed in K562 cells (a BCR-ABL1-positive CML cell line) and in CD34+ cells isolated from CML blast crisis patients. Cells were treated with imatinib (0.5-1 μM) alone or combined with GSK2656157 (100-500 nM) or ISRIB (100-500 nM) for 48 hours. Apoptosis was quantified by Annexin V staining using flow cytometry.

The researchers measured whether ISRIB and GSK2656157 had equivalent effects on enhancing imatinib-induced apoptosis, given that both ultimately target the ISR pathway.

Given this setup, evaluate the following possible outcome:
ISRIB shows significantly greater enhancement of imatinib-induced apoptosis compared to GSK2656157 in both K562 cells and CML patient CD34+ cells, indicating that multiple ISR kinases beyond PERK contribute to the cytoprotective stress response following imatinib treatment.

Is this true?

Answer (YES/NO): NO